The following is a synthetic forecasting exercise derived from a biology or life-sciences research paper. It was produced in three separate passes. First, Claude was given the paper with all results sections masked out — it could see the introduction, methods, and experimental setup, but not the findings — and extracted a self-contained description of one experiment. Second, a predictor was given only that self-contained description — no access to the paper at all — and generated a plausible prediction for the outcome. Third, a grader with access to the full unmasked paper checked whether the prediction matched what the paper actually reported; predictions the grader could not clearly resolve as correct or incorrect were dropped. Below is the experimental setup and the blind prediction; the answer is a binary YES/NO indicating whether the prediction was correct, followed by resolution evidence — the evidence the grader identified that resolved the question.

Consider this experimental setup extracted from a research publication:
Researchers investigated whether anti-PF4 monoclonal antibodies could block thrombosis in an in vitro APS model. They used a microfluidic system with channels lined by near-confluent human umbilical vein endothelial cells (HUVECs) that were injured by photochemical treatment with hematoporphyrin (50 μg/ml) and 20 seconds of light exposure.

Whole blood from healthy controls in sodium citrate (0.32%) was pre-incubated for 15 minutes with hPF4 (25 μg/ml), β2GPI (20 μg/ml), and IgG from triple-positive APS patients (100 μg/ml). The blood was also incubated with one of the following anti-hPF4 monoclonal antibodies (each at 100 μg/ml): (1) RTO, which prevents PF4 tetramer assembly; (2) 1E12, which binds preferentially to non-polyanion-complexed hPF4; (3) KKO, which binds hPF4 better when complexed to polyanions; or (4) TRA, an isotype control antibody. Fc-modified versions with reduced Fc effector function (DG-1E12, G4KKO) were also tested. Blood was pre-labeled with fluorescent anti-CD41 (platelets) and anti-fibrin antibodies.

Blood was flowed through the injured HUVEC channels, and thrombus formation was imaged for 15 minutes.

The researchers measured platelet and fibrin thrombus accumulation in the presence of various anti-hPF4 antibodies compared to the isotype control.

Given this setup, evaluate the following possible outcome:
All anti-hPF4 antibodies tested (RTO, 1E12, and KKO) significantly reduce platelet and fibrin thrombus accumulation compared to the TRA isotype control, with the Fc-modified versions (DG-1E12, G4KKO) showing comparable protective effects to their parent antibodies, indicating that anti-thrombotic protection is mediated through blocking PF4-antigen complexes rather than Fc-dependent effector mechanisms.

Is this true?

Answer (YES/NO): NO